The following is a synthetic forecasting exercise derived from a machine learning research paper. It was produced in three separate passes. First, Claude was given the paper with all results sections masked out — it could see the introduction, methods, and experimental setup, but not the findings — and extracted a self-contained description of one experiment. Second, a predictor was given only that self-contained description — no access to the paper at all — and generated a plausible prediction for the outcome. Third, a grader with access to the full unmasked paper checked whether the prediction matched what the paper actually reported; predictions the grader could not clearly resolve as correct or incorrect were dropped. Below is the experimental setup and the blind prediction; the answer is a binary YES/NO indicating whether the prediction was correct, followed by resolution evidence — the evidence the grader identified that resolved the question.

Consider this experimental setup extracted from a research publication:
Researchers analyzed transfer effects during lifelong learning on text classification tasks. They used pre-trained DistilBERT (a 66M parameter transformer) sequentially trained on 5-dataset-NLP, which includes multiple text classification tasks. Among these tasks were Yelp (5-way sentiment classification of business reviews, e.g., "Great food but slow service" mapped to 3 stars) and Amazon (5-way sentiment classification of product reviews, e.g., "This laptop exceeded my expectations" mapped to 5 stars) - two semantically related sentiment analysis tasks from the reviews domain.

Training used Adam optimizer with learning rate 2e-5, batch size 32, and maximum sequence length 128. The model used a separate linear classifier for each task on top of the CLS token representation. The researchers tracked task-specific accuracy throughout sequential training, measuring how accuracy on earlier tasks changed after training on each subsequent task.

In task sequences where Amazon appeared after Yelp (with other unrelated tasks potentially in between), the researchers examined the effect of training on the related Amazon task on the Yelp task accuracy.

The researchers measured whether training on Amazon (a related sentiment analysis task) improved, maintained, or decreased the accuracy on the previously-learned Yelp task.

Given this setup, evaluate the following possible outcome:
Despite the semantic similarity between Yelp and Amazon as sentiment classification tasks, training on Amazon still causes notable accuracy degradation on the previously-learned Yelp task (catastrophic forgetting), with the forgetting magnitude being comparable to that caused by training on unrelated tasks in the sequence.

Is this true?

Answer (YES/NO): NO